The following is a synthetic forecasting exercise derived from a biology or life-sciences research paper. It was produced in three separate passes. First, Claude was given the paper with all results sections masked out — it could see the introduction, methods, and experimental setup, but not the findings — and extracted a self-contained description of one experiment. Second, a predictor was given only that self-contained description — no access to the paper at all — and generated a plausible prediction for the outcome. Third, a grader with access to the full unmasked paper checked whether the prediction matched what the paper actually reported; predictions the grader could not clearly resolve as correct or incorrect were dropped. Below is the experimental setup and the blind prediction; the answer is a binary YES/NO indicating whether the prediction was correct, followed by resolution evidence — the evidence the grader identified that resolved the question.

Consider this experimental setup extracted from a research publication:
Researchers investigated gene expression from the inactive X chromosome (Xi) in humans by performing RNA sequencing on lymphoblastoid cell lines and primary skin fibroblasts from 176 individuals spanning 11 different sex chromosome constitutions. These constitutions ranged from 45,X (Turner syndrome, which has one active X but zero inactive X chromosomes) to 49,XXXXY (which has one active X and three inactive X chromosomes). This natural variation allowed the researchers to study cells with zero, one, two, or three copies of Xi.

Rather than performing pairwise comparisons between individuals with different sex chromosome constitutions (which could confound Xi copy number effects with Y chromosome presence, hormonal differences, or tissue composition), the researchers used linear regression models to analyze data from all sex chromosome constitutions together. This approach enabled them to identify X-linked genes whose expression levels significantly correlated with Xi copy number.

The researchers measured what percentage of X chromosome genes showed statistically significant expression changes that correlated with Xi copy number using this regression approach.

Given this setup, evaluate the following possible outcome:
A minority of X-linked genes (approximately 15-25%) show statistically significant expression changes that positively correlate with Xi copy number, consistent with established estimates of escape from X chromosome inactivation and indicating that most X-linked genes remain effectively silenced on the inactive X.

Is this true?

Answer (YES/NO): NO